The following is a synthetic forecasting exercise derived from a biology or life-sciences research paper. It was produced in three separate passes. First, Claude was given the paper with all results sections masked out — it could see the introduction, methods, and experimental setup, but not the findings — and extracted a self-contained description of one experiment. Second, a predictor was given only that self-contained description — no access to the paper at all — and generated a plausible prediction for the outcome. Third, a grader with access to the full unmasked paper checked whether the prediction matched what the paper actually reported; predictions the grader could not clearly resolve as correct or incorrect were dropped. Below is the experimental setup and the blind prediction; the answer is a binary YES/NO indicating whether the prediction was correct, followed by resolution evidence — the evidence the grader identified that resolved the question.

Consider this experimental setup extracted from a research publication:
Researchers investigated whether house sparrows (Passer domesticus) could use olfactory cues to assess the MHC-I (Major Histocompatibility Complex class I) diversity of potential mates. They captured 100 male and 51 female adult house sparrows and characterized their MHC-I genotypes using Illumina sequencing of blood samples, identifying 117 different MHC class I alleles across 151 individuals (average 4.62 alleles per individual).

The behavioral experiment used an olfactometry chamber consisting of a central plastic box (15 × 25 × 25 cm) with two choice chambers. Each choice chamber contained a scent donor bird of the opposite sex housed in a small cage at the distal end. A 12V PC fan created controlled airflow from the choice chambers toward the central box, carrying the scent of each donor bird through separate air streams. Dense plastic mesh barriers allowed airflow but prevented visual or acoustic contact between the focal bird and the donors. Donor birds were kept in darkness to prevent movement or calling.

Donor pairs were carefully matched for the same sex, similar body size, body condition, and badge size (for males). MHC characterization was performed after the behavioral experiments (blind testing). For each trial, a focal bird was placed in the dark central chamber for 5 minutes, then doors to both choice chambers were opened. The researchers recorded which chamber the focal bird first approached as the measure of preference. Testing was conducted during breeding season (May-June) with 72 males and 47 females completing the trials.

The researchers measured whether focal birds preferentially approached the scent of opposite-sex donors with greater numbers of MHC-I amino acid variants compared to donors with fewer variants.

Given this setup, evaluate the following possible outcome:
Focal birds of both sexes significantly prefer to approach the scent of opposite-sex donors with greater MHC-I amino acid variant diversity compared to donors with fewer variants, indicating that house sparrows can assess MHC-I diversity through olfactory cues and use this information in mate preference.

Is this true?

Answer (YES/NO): NO